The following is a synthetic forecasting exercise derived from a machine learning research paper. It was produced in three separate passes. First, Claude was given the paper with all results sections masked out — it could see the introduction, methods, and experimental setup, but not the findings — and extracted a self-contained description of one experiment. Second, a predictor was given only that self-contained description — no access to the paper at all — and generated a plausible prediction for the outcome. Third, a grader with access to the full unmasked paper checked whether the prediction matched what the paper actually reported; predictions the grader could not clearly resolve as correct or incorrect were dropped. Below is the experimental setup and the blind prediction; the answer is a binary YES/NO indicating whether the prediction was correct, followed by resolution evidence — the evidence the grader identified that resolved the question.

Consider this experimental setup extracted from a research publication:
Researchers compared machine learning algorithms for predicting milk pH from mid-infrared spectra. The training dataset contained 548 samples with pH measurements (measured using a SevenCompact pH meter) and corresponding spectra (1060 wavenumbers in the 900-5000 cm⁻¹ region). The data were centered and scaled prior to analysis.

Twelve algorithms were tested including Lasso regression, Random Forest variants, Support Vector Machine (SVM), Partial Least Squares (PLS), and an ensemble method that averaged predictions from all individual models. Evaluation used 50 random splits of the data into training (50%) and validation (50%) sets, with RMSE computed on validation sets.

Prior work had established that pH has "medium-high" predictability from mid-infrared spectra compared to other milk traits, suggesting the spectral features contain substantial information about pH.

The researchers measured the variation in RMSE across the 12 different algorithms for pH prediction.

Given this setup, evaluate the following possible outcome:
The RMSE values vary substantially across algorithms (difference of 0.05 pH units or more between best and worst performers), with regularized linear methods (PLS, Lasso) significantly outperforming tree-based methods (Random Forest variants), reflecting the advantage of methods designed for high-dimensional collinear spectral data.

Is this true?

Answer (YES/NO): NO